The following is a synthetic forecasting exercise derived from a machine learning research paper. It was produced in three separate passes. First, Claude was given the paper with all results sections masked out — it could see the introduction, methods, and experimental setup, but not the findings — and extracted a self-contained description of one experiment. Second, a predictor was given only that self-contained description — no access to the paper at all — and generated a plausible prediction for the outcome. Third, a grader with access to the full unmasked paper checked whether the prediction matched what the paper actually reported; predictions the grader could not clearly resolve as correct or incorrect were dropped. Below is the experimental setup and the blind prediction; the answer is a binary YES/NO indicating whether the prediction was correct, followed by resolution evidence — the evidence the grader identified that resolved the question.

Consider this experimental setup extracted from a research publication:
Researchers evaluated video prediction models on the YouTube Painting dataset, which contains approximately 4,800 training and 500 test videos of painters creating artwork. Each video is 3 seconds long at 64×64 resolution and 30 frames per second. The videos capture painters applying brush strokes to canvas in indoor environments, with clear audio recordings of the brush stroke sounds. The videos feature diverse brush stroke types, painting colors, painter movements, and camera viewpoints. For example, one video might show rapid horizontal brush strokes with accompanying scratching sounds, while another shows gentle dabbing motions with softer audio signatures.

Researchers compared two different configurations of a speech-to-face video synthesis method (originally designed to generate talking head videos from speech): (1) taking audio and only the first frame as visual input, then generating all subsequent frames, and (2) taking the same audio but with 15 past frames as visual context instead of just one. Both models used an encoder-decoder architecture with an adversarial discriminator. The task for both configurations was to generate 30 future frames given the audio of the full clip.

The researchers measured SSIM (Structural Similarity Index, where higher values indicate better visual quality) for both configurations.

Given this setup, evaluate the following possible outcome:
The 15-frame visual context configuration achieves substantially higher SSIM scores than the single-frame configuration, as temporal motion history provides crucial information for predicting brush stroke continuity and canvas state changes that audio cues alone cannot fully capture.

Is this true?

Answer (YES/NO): NO